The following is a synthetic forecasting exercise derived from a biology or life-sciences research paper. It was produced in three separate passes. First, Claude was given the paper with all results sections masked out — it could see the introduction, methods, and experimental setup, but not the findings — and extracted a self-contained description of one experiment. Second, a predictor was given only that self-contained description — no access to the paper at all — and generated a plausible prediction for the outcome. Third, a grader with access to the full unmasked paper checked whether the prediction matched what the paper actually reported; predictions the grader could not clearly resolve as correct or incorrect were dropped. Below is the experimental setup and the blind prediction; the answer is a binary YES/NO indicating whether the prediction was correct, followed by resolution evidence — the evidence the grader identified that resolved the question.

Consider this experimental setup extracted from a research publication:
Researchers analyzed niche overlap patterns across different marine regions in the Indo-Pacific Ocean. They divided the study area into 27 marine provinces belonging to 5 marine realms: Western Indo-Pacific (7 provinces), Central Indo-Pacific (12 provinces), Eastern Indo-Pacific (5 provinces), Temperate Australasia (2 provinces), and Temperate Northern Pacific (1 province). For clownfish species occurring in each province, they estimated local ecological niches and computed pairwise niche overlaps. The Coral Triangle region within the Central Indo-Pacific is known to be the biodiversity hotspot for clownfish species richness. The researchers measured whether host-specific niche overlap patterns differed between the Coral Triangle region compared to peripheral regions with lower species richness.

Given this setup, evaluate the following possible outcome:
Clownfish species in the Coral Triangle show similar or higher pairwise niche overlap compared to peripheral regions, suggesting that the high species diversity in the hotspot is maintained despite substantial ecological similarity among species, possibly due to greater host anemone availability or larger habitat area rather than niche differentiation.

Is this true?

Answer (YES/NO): NO